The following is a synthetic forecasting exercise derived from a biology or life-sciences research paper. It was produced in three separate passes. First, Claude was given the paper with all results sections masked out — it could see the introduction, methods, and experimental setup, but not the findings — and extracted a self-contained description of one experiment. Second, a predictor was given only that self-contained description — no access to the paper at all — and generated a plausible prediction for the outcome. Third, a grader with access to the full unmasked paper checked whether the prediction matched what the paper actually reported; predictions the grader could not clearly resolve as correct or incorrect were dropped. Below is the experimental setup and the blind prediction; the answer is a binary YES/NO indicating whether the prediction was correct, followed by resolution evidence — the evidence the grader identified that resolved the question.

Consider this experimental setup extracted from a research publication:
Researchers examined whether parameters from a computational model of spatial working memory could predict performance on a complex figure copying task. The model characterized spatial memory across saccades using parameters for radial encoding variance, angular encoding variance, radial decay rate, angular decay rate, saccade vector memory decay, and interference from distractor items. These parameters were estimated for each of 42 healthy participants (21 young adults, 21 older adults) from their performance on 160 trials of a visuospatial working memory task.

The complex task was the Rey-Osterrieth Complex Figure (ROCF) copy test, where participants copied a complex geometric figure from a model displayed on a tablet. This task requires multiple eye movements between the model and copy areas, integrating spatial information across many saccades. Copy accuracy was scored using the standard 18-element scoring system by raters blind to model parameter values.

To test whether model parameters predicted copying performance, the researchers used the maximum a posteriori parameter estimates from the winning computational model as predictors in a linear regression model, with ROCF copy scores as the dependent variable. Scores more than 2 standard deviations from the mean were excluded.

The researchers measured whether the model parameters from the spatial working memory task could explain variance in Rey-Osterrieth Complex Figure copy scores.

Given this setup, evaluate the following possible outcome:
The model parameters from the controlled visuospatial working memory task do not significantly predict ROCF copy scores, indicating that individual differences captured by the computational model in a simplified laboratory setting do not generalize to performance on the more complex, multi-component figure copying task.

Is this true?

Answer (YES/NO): NO